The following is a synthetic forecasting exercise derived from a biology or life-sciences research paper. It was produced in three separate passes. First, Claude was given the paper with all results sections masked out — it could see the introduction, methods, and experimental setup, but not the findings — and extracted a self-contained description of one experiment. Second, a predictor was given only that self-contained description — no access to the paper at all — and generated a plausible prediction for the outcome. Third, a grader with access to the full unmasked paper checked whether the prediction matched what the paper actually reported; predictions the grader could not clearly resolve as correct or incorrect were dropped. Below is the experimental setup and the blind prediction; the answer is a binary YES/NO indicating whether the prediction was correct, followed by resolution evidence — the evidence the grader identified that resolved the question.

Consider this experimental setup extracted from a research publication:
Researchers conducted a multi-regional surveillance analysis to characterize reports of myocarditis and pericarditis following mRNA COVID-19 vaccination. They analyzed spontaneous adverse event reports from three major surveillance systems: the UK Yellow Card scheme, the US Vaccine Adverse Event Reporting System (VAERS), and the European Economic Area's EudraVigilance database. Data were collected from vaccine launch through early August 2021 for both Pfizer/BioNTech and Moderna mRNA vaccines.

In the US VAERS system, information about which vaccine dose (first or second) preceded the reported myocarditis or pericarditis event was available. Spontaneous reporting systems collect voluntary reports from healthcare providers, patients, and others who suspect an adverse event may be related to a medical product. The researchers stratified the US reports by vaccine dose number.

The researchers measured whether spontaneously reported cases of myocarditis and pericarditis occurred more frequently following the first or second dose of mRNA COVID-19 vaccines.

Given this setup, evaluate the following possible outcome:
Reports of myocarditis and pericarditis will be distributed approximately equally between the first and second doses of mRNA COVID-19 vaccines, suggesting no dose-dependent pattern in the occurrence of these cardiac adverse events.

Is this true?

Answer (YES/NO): NO